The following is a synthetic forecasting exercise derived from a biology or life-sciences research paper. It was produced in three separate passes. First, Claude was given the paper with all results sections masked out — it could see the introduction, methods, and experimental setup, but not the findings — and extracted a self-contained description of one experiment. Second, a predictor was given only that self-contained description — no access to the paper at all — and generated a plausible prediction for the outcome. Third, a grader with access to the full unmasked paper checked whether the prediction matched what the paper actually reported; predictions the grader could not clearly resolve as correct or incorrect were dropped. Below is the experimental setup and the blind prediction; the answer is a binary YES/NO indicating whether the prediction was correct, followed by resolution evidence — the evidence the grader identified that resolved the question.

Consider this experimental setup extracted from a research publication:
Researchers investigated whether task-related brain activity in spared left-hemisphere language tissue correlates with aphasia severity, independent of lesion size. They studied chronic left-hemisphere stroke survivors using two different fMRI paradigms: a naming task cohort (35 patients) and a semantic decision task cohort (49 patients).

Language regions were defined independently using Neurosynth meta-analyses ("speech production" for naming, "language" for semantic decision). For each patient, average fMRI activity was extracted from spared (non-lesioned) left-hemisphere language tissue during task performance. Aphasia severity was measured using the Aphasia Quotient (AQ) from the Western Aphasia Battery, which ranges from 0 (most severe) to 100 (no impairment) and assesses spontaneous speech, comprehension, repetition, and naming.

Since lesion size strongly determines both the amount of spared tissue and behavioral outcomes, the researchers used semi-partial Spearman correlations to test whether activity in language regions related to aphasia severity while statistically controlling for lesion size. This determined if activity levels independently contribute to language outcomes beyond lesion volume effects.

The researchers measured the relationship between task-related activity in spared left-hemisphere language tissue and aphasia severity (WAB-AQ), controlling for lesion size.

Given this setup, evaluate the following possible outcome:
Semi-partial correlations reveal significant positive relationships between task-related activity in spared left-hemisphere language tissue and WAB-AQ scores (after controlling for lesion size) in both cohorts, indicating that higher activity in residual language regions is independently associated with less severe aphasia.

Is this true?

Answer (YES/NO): NO